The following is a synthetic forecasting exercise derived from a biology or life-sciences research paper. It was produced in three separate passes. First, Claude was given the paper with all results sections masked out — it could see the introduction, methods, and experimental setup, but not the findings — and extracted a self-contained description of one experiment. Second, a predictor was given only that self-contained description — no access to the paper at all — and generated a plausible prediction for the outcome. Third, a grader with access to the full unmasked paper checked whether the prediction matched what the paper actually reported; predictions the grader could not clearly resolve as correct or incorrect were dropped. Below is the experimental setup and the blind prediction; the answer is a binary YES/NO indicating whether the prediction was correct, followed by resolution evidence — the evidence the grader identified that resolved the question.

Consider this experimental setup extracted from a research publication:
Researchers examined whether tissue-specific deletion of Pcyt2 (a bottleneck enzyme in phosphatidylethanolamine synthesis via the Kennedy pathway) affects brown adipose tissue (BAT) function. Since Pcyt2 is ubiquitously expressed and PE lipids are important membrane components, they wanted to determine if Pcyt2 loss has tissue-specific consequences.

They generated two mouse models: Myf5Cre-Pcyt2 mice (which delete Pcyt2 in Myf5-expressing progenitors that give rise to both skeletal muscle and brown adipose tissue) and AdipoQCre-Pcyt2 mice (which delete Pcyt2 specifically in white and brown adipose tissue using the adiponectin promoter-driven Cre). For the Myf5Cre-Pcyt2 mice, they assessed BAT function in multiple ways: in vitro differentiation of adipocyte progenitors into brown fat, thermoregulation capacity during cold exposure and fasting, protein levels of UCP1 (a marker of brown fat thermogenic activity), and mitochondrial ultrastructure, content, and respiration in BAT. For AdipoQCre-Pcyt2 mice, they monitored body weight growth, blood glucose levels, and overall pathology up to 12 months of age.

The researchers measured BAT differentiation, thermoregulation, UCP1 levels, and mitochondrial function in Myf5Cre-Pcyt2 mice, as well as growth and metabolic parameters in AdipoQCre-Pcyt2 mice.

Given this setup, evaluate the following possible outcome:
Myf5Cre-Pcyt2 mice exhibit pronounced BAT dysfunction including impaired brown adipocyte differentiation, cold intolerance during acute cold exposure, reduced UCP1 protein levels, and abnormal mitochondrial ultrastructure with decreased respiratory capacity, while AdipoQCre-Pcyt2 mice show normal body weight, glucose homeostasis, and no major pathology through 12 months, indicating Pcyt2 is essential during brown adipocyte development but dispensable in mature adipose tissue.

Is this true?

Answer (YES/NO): NO